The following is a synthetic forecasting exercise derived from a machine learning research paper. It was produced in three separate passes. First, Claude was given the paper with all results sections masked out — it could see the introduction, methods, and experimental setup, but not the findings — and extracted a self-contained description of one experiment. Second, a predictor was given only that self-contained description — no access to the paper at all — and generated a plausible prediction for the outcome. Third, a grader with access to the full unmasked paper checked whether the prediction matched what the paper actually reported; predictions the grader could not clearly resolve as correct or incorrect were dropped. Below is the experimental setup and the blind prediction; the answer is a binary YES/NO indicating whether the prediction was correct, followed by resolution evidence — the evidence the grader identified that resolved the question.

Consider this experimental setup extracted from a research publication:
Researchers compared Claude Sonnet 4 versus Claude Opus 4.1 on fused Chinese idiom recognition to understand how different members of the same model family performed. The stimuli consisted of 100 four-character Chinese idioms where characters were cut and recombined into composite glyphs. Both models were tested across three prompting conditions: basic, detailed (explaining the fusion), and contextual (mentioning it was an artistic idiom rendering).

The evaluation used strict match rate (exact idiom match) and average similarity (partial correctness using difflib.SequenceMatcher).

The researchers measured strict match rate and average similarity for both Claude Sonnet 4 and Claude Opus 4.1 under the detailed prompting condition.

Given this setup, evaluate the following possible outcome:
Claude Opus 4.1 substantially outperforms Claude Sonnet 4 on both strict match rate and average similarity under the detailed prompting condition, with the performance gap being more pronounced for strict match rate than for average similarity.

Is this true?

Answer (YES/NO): NO